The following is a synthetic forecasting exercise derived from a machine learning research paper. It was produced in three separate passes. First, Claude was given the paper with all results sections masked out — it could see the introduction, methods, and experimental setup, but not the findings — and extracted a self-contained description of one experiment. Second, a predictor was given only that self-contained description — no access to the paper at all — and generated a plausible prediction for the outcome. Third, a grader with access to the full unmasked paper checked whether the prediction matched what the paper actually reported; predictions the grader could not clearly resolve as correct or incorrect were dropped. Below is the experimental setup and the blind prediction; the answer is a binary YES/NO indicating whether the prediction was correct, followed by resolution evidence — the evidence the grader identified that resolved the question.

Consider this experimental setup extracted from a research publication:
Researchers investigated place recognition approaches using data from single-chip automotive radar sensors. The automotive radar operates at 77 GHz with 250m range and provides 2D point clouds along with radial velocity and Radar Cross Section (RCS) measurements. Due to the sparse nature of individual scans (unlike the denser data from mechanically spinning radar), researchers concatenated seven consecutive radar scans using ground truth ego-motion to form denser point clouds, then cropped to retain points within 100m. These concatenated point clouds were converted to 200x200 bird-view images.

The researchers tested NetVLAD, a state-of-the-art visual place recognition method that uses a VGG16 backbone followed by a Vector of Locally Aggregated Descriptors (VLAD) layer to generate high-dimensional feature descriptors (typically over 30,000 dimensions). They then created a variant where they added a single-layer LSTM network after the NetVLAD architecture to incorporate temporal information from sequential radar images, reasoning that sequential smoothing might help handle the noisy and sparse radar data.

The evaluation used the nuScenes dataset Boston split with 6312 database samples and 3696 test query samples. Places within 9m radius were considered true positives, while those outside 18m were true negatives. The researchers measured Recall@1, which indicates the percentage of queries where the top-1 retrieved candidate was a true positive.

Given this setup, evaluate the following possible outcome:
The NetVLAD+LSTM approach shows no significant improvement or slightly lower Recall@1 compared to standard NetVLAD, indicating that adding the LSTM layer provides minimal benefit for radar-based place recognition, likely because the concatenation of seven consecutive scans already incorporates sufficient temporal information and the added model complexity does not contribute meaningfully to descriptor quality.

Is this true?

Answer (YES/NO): YES